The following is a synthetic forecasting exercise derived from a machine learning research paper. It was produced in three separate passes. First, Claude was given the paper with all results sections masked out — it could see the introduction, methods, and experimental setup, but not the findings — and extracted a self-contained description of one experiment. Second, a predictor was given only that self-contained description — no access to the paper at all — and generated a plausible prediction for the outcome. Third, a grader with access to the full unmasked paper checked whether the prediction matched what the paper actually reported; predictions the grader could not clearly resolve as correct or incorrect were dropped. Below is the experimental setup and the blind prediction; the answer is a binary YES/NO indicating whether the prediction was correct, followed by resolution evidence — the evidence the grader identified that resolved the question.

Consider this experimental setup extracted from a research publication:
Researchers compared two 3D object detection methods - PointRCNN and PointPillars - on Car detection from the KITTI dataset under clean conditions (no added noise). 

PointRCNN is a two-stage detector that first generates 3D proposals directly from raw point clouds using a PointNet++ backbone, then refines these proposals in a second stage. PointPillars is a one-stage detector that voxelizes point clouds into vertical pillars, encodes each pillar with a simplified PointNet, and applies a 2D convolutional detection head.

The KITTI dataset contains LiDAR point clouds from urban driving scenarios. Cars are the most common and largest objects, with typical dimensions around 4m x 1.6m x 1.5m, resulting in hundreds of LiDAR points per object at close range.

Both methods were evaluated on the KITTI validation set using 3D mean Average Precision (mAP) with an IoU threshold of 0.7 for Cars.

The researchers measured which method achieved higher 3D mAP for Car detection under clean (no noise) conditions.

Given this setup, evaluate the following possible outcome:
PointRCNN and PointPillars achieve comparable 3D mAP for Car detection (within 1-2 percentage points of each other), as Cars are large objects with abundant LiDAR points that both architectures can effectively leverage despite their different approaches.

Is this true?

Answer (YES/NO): YES